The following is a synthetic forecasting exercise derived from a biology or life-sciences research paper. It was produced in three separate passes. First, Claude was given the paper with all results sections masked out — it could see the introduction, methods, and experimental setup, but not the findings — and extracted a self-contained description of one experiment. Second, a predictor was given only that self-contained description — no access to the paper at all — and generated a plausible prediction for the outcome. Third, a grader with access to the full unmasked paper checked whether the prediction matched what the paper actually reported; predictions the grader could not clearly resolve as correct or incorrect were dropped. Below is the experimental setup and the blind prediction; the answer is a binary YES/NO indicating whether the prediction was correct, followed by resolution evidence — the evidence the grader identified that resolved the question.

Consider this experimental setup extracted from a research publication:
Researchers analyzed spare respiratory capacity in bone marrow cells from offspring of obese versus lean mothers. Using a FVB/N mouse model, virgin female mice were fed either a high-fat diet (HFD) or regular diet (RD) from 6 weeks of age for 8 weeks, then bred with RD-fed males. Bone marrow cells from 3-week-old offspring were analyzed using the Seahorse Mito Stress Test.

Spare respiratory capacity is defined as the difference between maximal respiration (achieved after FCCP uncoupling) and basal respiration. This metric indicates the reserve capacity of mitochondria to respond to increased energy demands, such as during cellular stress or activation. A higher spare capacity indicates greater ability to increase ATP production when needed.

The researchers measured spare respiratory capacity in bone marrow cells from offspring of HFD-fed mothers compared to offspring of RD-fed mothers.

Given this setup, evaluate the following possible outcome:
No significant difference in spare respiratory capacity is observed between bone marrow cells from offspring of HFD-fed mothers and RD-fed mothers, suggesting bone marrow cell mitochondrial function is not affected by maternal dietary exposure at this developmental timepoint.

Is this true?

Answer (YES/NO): NO